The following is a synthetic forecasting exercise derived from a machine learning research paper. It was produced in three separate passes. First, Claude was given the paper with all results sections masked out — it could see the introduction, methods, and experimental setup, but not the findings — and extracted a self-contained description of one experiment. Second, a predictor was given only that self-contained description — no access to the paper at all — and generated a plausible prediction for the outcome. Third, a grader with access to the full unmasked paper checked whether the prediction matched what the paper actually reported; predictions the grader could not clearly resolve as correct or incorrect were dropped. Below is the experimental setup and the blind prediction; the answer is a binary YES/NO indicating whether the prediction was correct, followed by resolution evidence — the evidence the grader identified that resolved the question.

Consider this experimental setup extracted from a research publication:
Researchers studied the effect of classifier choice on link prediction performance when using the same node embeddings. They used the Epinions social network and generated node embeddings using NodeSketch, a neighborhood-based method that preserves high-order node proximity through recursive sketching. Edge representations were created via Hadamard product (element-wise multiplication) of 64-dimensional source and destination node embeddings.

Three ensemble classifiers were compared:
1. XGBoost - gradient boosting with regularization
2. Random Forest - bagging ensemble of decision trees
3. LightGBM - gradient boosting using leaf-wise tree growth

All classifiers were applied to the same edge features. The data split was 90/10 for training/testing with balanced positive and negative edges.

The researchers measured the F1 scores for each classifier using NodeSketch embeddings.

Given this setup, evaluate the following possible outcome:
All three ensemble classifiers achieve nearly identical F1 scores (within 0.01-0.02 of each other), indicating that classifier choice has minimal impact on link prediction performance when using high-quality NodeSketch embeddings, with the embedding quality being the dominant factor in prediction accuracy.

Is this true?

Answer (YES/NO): NO